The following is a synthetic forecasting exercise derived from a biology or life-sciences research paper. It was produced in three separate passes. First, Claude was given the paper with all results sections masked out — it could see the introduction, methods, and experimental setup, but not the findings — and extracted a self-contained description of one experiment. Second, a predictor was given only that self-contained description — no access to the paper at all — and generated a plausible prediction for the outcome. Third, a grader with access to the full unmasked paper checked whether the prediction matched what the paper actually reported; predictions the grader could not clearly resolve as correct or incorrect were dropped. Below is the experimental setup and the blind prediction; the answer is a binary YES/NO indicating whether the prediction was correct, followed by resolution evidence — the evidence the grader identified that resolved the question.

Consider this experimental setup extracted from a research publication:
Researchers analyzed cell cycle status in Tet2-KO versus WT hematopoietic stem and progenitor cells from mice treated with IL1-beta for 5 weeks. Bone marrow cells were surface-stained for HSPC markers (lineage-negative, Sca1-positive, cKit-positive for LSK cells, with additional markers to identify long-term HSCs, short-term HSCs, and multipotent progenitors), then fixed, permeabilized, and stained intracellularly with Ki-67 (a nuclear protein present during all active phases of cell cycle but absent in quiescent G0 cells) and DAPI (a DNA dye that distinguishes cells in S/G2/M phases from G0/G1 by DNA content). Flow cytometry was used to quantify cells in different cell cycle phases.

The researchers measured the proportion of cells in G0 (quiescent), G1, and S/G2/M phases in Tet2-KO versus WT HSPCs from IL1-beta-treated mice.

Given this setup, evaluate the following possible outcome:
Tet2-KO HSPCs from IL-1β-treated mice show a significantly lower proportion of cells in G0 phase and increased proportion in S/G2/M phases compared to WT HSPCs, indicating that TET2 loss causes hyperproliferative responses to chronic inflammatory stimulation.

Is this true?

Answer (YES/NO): NO